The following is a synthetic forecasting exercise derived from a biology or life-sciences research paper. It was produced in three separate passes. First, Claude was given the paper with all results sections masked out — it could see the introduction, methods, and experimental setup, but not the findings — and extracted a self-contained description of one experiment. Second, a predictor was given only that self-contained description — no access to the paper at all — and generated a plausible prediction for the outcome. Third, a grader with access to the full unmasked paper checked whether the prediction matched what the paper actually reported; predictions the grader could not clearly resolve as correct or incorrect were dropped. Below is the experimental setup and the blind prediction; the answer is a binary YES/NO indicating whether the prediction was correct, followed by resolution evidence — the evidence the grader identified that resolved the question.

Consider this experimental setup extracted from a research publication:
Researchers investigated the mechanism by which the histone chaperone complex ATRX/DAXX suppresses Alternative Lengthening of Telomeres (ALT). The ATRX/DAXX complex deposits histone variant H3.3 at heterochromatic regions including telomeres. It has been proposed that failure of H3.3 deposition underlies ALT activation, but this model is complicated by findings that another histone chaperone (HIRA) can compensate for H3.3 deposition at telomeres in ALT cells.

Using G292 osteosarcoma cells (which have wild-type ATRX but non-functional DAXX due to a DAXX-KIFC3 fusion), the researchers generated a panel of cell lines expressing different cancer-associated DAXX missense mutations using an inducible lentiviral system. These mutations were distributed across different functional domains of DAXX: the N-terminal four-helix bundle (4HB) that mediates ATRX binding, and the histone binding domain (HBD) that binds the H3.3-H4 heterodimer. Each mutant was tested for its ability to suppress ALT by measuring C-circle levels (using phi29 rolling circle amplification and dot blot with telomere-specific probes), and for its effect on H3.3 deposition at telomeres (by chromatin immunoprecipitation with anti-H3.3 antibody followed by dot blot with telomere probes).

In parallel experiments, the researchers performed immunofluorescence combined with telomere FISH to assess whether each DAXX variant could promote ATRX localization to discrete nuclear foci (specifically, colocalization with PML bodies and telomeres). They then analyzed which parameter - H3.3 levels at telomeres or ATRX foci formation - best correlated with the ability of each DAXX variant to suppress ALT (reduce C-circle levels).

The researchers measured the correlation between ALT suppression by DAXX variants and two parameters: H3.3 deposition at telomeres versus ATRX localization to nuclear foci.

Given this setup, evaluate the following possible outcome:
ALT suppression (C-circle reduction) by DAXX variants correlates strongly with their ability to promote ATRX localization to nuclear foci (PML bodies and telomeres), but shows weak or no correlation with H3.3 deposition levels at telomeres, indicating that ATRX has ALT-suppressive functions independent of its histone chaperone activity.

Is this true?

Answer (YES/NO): YES